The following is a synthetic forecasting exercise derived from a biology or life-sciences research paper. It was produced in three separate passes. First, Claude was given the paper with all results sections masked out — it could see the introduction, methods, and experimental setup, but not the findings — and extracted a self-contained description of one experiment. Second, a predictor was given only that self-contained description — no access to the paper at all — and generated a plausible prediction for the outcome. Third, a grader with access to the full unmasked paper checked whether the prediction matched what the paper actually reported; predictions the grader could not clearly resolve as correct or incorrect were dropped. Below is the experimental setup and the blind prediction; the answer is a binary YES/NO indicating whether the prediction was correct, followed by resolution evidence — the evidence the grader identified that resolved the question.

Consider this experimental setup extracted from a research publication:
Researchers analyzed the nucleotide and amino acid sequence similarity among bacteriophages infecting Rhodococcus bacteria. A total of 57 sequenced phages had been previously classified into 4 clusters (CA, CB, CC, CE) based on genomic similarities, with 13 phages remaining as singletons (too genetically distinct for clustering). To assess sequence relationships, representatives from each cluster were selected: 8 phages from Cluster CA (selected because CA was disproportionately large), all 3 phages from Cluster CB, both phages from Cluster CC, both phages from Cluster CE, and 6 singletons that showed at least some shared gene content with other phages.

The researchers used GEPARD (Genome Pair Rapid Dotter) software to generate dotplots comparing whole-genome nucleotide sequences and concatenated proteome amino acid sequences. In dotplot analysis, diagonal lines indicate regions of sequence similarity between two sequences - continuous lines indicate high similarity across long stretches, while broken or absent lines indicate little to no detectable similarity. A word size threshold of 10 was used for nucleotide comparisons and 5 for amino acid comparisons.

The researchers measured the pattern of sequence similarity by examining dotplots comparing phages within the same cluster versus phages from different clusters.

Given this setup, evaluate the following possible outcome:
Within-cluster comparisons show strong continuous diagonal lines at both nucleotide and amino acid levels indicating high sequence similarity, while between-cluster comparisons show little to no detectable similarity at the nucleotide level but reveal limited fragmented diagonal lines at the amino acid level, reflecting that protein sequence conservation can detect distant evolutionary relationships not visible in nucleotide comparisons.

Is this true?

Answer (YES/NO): NO